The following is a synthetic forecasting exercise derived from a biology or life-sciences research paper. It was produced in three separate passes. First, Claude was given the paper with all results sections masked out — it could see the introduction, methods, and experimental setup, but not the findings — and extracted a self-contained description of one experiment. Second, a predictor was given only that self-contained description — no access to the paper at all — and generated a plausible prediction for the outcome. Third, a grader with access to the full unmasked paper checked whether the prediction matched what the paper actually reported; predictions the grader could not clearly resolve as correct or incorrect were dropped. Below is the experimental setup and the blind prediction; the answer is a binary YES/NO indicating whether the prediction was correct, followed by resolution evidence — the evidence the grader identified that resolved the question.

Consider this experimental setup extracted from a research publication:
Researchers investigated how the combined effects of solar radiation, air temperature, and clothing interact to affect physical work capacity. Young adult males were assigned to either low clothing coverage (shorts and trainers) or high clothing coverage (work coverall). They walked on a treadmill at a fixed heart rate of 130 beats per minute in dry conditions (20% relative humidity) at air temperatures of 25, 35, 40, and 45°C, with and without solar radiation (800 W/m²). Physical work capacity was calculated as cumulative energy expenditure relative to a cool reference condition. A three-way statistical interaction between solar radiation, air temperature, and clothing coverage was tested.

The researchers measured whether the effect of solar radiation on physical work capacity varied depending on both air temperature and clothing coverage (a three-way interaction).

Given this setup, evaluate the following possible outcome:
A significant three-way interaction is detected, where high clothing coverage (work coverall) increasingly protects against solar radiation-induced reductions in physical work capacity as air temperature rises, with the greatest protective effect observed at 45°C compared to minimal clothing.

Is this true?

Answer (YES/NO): NO